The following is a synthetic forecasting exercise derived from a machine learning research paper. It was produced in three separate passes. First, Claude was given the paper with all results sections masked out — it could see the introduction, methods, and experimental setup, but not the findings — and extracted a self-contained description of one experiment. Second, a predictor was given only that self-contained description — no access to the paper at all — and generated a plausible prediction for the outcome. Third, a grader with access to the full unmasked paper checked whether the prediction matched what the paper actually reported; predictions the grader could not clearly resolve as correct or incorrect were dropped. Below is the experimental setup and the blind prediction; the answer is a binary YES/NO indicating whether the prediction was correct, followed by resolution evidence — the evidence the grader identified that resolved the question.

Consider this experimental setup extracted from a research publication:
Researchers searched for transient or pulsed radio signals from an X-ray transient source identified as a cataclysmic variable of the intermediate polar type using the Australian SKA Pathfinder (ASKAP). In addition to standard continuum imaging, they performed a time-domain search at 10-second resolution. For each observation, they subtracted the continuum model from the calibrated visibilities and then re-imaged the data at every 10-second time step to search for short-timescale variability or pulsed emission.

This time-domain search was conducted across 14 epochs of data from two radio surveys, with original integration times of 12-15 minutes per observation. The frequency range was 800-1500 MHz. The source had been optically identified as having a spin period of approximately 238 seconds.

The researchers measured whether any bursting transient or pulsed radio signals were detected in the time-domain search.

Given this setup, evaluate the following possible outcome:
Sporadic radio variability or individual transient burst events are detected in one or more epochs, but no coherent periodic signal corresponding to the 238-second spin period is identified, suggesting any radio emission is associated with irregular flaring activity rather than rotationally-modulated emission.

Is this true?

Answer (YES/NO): NO